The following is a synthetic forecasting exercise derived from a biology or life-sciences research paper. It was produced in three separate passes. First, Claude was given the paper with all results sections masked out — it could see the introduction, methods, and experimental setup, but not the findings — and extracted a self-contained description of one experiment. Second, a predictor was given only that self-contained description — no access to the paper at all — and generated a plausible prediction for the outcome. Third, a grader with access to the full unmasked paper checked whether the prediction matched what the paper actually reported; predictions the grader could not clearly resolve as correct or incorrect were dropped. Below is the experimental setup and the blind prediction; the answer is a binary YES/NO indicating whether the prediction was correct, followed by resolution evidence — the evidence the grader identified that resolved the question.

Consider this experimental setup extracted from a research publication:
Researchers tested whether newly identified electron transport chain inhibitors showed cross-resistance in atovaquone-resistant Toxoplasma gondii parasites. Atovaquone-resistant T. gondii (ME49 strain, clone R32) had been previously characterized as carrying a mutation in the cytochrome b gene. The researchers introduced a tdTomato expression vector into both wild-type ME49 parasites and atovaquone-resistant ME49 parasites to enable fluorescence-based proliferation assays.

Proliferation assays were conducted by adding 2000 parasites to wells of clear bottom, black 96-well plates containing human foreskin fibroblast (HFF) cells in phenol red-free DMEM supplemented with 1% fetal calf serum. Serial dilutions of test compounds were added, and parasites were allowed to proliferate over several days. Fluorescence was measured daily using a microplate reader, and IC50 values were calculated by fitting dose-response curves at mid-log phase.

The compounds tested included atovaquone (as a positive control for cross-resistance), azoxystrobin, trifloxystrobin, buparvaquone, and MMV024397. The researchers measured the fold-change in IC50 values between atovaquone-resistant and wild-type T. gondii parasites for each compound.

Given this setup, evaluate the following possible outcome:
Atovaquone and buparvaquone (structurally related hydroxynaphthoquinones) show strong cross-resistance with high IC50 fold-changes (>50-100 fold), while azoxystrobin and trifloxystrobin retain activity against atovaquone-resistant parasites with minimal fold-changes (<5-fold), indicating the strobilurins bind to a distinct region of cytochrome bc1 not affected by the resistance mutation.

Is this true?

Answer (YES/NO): NO